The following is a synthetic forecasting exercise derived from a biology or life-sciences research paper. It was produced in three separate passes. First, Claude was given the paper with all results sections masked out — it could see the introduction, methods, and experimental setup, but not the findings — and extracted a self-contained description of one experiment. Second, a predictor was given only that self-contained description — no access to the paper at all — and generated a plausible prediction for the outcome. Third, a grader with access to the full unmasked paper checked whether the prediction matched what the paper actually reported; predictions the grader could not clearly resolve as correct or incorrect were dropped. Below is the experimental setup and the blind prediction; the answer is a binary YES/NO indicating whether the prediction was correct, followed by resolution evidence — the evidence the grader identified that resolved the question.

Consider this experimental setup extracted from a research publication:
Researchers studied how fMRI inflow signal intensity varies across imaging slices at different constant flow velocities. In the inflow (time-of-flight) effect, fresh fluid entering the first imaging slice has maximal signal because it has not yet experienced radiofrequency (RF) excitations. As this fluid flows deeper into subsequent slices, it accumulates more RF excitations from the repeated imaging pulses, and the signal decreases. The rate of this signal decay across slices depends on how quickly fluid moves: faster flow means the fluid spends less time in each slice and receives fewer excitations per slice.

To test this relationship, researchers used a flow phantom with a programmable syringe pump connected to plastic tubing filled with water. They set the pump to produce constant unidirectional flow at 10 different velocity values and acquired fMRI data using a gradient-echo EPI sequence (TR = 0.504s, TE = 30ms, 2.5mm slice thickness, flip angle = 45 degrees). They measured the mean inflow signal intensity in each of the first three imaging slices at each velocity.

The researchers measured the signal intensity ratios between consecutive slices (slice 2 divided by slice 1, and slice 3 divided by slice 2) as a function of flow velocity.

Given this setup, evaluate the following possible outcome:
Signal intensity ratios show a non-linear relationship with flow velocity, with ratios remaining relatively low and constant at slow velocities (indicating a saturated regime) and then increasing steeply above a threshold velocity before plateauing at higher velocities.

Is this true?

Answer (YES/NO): NO